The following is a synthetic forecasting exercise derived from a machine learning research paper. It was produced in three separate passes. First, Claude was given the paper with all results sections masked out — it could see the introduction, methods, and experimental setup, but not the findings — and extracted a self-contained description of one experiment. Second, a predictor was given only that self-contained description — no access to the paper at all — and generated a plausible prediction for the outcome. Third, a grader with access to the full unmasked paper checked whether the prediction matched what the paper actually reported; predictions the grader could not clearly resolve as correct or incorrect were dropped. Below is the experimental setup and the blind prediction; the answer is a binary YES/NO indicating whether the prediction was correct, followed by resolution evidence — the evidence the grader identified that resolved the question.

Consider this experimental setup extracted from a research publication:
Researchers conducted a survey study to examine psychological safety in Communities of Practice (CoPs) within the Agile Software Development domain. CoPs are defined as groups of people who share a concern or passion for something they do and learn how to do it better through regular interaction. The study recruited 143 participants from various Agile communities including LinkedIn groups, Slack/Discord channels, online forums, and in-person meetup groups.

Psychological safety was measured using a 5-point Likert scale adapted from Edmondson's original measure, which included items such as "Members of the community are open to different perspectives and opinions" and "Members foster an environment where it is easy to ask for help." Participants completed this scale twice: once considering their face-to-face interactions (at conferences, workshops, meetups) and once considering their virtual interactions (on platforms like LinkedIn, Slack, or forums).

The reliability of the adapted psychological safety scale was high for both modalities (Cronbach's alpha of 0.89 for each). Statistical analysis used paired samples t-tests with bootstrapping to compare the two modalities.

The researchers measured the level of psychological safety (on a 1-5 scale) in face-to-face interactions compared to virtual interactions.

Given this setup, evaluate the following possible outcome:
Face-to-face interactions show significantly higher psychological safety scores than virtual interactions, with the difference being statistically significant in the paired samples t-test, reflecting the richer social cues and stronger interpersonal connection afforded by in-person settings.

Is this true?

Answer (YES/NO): YES